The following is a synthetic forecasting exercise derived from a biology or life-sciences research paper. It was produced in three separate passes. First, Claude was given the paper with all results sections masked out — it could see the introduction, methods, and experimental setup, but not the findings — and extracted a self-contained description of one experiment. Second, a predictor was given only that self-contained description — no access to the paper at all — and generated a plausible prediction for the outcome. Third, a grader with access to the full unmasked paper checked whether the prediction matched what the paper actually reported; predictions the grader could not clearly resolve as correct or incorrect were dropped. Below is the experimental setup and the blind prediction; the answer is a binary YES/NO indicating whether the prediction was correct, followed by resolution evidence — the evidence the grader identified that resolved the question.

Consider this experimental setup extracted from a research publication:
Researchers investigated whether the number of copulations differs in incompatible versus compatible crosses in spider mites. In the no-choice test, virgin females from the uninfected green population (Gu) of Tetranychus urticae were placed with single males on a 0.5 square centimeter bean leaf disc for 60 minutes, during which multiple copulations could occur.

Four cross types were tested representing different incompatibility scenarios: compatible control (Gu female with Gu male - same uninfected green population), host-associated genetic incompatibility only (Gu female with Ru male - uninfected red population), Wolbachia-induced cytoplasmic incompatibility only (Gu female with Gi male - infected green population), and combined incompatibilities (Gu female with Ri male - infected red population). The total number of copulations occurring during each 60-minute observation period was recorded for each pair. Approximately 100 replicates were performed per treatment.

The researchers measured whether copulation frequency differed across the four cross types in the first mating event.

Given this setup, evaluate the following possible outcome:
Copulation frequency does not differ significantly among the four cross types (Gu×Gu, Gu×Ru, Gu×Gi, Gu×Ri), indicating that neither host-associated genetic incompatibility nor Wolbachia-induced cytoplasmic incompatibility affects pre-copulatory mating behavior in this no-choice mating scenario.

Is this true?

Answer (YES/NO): NO